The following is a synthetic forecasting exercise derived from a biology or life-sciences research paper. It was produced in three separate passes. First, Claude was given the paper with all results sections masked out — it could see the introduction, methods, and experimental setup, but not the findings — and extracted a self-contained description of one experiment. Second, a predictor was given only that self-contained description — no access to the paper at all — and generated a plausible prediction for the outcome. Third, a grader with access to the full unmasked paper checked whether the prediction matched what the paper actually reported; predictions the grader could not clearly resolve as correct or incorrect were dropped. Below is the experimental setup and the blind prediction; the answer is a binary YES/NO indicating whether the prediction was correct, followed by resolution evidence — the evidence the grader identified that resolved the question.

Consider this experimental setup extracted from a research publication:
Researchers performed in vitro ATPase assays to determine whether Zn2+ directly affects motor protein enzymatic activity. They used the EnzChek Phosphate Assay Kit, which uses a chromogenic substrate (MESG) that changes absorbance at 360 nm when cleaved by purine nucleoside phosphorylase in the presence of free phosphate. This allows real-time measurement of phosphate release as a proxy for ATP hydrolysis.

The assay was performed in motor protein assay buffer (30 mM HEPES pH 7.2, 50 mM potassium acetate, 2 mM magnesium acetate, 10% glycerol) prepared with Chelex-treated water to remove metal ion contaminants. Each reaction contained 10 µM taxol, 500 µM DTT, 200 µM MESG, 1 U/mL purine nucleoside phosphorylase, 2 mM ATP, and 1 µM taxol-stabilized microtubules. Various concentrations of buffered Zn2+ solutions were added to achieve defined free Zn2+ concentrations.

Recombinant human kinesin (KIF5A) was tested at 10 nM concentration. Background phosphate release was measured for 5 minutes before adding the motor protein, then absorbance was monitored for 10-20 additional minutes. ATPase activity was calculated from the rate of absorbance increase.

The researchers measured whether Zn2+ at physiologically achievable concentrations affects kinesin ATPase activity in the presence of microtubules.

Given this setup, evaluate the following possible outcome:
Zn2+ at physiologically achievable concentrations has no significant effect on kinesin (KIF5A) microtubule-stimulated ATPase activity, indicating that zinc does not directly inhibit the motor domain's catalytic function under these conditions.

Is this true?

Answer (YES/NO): NO